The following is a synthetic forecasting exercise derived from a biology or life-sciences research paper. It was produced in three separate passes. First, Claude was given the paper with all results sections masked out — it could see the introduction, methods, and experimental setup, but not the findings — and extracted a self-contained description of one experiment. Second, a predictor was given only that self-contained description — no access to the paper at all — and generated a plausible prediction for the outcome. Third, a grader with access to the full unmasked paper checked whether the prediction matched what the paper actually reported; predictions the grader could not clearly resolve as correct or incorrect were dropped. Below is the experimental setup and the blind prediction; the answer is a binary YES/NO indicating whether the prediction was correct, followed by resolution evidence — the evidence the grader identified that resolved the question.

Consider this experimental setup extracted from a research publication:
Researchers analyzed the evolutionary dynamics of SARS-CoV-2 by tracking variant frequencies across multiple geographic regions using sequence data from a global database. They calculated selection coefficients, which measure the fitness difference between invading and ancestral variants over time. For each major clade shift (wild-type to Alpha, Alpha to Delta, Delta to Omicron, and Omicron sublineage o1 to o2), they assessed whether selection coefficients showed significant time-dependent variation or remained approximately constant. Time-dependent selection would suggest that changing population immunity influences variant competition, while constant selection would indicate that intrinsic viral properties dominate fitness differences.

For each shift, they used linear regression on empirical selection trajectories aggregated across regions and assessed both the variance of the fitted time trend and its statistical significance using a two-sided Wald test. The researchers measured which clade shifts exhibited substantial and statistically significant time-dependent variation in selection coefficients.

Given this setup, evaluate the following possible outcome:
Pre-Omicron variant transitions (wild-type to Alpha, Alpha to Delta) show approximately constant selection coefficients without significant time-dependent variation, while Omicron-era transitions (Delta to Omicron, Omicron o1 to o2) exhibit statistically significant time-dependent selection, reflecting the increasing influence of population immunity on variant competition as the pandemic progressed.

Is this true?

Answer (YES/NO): NO